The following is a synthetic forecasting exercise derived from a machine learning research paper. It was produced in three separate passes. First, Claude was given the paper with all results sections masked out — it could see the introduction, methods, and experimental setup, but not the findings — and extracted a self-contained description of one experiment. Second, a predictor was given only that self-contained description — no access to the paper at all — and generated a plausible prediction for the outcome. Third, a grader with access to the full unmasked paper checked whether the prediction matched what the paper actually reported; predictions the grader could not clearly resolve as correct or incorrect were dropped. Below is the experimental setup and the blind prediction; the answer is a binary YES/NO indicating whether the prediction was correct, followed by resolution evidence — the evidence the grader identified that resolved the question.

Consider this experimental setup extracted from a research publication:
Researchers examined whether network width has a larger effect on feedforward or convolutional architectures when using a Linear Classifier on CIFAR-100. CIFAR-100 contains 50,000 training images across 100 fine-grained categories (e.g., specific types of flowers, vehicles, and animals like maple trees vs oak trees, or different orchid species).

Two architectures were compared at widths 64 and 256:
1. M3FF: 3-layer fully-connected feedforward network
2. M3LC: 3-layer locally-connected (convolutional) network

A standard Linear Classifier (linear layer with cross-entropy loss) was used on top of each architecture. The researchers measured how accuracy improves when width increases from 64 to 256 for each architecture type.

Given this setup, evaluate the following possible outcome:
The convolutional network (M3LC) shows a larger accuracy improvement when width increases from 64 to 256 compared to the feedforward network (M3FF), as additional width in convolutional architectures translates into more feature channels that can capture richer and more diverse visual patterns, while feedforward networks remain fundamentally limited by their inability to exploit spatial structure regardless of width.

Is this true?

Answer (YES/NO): NO